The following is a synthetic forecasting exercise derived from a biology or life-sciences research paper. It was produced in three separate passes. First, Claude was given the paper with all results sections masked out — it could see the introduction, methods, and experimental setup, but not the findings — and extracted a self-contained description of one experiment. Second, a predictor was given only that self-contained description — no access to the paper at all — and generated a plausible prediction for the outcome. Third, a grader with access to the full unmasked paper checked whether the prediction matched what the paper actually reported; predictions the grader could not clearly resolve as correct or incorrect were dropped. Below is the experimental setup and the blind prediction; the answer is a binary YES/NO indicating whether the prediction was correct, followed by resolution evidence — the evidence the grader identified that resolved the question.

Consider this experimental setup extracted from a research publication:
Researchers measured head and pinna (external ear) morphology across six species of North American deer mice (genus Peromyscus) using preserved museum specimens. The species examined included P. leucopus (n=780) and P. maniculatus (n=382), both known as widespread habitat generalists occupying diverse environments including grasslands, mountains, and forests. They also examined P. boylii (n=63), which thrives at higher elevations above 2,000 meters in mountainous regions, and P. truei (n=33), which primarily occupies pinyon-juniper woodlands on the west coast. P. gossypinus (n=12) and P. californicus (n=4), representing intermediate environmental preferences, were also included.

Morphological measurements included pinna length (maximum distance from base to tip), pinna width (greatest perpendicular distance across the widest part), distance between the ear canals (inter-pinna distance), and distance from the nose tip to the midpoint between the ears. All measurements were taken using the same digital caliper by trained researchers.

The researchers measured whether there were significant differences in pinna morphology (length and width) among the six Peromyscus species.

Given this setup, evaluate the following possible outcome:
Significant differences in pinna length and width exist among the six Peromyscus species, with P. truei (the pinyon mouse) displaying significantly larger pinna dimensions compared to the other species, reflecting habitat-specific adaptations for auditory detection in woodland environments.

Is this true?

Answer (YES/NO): NO